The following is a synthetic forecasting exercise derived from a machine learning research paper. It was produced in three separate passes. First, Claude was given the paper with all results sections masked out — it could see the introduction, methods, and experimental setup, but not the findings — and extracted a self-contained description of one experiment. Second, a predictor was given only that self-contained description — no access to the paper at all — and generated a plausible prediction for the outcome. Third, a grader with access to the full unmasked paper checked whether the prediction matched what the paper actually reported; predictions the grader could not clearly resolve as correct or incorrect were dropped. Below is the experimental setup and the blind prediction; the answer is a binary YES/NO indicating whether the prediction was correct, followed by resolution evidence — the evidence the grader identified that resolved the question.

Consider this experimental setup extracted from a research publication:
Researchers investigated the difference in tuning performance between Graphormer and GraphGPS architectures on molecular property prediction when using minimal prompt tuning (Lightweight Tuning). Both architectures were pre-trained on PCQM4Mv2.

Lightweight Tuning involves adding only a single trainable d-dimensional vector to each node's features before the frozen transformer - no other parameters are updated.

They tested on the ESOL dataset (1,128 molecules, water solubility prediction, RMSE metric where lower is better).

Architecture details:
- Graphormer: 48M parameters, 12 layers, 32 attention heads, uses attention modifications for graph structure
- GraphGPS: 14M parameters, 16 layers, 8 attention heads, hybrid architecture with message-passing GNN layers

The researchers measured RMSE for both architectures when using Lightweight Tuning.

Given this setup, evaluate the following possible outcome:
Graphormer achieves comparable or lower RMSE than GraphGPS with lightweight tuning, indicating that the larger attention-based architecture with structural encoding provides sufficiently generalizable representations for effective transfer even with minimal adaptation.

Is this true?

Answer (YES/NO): YES